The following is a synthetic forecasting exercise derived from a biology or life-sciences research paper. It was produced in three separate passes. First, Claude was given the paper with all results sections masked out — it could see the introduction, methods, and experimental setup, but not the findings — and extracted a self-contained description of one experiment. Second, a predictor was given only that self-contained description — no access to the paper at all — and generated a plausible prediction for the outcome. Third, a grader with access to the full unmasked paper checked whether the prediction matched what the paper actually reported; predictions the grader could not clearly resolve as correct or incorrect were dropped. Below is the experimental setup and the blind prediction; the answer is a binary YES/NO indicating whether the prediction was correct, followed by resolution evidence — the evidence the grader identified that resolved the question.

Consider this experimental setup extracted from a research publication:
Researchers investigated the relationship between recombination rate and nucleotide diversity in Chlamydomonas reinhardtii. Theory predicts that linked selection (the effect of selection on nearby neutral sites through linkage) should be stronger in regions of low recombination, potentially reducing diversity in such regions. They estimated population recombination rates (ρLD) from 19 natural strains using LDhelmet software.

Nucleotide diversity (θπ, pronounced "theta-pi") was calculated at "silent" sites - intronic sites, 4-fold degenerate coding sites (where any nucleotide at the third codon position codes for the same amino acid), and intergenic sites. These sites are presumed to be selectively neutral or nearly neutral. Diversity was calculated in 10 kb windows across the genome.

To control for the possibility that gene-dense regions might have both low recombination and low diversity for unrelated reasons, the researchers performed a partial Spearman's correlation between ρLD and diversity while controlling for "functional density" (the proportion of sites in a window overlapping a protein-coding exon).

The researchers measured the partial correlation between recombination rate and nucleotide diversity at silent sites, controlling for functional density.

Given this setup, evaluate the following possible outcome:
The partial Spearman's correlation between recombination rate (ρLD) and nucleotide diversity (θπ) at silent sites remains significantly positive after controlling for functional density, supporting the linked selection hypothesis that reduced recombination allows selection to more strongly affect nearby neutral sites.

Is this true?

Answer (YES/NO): YES